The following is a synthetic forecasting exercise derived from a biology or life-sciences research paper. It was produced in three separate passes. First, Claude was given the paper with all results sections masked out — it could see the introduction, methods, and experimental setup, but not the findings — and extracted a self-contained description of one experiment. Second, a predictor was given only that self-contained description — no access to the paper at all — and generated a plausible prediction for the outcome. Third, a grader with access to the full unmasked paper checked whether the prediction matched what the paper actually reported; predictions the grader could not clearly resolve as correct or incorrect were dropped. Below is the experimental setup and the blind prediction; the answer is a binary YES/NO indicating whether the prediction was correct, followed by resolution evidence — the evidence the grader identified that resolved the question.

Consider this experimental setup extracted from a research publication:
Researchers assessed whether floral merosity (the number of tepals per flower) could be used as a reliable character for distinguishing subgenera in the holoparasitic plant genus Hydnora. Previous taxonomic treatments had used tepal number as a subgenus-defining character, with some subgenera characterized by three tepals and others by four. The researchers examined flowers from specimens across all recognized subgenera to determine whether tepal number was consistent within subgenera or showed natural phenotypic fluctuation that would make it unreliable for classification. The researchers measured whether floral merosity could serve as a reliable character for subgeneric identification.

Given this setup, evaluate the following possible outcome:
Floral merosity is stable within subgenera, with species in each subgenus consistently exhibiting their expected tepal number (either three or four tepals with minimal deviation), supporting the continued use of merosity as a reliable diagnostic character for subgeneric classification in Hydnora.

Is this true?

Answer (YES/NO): NO